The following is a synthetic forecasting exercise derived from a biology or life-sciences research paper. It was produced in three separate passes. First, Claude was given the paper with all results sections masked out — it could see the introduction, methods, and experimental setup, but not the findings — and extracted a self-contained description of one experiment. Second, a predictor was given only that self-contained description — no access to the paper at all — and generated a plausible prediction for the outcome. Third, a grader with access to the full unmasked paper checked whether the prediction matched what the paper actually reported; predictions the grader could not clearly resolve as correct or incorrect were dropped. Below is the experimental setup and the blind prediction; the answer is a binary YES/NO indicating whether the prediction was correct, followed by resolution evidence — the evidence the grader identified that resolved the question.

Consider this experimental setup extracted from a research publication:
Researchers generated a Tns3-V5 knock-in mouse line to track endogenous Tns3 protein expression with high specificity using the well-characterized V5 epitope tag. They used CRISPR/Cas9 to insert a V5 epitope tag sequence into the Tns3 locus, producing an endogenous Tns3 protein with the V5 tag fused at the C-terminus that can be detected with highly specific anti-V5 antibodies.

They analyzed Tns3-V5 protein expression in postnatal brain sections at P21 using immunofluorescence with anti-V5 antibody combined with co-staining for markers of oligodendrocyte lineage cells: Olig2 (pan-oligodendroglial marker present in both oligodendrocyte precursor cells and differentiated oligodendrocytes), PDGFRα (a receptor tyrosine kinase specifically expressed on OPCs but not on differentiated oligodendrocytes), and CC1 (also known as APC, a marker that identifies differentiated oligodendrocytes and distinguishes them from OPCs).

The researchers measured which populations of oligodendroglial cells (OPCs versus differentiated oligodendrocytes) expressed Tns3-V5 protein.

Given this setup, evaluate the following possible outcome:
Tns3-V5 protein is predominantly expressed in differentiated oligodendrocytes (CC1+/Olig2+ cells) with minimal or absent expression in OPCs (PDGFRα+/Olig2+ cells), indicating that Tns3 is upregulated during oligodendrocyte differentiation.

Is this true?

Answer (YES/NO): YES